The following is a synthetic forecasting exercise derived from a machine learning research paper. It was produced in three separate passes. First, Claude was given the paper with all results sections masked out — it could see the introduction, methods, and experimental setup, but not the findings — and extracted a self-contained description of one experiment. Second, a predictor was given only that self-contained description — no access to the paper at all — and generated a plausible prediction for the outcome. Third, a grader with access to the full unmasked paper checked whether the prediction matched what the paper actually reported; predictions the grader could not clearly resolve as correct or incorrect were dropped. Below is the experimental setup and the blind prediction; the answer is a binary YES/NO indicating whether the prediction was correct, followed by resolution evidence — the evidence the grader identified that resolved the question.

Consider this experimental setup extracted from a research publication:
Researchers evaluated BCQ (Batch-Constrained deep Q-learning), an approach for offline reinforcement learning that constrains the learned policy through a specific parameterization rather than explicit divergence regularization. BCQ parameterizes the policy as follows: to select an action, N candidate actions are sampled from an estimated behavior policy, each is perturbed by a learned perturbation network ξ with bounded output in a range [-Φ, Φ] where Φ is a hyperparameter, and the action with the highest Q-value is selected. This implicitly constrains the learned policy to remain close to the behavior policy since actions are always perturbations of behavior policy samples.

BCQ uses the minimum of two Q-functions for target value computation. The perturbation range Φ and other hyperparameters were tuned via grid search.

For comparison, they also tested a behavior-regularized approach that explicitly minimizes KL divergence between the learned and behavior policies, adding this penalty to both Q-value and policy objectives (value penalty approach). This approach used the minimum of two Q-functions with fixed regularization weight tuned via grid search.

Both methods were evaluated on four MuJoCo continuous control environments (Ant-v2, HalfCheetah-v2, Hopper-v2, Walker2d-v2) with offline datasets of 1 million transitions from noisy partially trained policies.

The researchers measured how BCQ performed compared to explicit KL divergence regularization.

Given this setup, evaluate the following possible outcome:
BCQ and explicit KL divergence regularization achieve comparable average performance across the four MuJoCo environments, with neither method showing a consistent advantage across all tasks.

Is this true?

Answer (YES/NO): NO